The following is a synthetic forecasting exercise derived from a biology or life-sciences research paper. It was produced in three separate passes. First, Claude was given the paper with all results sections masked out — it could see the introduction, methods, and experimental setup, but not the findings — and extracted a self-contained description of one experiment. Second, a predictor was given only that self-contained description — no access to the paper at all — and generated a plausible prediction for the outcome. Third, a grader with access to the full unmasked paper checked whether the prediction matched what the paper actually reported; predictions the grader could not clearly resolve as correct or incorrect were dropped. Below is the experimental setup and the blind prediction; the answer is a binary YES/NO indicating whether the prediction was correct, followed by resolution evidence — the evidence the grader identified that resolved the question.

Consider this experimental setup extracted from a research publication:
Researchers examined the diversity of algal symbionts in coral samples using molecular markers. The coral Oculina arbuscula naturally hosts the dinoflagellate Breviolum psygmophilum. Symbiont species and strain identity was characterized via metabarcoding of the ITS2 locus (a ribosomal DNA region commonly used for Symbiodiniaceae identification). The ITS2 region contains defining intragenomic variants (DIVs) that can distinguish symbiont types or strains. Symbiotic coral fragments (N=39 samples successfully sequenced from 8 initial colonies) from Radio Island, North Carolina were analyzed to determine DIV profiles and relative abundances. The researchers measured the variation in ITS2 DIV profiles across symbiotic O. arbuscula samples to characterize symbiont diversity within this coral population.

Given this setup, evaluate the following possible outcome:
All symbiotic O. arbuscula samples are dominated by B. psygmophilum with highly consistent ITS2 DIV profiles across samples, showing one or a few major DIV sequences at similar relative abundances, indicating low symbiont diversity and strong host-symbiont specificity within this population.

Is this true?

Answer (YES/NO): YES